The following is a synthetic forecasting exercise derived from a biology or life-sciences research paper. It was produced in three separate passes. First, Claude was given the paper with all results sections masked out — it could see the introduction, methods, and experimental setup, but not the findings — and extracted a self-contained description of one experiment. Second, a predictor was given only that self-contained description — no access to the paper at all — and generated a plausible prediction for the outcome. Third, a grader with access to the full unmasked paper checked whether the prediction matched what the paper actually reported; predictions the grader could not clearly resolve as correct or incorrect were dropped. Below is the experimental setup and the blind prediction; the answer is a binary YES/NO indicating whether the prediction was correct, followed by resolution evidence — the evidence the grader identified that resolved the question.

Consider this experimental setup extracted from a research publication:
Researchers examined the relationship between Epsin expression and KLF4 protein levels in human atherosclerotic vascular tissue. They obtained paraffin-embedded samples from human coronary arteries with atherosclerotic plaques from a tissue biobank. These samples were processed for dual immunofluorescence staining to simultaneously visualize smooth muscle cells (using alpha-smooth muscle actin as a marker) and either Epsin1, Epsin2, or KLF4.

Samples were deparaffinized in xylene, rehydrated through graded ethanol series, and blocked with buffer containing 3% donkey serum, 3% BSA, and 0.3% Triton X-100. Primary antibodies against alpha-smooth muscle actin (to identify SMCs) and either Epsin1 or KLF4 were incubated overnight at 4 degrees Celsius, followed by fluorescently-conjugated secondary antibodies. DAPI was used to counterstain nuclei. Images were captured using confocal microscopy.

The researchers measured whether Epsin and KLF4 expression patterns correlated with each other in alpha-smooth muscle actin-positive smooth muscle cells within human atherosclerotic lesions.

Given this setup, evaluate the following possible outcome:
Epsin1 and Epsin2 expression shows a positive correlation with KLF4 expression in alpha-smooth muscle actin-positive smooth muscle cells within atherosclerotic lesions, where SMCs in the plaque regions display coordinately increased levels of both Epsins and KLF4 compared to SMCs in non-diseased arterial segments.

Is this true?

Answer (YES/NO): YES